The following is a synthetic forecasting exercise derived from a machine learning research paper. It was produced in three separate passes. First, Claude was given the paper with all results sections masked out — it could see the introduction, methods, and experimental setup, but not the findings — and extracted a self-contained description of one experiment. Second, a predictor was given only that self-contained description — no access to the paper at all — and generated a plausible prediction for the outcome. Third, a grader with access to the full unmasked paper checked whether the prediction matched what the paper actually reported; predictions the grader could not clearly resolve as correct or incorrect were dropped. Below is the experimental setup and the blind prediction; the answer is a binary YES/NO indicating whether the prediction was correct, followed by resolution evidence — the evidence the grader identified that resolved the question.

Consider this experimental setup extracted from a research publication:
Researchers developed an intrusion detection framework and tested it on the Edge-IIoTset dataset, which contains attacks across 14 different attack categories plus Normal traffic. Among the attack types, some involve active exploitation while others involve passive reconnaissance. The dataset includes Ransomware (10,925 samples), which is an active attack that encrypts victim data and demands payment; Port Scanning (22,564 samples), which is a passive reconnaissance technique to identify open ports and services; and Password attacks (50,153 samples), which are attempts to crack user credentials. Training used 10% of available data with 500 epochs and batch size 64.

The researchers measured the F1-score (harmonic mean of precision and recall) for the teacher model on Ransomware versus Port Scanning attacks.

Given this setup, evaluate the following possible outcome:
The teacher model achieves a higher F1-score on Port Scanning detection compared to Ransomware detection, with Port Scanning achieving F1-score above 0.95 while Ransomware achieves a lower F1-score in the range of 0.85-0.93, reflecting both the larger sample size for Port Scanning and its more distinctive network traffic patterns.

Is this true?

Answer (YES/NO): NO